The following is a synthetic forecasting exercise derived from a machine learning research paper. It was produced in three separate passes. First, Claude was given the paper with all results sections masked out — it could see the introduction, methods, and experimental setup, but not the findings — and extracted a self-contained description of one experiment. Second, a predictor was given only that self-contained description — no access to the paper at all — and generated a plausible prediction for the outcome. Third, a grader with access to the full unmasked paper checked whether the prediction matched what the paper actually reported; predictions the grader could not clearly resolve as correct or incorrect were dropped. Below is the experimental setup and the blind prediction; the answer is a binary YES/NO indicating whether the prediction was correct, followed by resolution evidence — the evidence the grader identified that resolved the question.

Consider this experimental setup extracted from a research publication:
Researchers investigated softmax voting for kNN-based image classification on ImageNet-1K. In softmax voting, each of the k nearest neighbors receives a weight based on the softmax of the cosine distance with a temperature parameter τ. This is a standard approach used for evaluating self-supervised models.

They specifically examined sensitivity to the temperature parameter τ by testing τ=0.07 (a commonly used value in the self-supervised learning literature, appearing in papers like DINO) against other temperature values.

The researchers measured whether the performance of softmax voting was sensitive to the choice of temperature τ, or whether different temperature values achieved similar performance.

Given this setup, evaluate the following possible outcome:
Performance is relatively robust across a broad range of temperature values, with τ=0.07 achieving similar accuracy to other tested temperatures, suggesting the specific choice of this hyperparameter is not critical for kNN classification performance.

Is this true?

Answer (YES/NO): NO